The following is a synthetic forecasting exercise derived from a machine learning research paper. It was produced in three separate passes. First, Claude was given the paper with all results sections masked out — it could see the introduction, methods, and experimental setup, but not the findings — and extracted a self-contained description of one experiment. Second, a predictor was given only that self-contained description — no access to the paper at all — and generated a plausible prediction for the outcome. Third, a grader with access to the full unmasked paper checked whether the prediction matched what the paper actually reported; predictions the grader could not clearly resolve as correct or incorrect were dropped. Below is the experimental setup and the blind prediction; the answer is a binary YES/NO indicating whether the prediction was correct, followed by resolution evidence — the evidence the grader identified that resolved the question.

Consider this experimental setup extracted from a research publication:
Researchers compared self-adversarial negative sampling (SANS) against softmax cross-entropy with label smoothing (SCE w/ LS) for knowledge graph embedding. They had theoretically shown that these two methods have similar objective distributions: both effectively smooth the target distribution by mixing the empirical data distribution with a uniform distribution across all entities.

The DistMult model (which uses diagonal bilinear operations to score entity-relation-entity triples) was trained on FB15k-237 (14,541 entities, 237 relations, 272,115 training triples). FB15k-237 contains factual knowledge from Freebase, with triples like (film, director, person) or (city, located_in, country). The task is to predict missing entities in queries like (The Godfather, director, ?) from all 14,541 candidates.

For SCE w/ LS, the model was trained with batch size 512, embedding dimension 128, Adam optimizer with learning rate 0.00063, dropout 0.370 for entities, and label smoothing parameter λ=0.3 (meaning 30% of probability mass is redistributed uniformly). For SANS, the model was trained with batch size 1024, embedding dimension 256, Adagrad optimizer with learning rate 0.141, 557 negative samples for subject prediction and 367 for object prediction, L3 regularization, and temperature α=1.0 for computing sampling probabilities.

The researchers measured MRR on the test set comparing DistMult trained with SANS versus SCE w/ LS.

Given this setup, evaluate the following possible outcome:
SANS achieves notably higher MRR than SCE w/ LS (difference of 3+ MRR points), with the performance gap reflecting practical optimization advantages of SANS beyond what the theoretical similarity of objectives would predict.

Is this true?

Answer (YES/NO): NO